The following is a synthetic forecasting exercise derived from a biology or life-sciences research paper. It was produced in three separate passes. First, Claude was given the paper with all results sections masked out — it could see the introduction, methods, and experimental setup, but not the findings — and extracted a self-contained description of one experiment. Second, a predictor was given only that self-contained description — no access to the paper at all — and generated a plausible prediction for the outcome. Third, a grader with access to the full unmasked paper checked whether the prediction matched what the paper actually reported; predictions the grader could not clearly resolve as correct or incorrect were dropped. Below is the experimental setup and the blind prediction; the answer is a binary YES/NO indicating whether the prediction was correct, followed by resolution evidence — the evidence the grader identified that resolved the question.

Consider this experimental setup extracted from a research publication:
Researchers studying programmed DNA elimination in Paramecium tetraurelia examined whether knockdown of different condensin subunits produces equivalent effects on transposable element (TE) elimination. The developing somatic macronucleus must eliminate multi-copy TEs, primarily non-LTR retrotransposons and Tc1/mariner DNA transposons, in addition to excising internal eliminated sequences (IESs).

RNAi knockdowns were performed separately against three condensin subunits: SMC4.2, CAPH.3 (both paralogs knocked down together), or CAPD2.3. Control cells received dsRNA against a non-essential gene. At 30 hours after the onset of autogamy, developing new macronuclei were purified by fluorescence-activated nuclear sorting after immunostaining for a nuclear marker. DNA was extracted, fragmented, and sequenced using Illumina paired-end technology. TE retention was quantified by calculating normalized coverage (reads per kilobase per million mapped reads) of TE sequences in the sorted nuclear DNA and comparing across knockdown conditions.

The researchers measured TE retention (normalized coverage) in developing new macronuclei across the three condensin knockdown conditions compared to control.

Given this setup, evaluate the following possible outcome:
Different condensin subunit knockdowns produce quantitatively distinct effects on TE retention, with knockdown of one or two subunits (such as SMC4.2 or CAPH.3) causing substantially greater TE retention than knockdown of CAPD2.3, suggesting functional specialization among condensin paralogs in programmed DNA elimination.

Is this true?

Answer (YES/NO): NO